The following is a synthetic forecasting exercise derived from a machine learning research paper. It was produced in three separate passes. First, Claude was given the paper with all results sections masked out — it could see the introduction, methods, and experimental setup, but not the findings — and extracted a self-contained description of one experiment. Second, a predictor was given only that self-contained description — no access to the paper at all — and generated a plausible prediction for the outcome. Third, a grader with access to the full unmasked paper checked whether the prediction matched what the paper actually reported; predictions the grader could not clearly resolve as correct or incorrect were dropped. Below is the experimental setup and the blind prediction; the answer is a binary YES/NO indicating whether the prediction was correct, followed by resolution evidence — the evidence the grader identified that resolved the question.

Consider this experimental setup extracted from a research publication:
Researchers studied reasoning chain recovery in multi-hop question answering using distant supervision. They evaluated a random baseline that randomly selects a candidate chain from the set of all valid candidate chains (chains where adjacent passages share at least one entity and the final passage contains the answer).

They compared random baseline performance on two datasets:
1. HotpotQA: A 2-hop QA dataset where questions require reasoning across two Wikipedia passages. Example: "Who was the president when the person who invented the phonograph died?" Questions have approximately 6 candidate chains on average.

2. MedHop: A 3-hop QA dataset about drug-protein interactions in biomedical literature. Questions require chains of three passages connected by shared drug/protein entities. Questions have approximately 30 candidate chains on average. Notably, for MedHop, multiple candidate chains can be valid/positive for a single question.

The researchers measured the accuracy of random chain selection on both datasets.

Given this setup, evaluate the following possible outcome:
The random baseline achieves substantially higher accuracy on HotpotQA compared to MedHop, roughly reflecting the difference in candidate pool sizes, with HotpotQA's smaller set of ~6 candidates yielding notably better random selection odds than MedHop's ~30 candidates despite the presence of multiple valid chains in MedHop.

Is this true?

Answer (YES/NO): NO